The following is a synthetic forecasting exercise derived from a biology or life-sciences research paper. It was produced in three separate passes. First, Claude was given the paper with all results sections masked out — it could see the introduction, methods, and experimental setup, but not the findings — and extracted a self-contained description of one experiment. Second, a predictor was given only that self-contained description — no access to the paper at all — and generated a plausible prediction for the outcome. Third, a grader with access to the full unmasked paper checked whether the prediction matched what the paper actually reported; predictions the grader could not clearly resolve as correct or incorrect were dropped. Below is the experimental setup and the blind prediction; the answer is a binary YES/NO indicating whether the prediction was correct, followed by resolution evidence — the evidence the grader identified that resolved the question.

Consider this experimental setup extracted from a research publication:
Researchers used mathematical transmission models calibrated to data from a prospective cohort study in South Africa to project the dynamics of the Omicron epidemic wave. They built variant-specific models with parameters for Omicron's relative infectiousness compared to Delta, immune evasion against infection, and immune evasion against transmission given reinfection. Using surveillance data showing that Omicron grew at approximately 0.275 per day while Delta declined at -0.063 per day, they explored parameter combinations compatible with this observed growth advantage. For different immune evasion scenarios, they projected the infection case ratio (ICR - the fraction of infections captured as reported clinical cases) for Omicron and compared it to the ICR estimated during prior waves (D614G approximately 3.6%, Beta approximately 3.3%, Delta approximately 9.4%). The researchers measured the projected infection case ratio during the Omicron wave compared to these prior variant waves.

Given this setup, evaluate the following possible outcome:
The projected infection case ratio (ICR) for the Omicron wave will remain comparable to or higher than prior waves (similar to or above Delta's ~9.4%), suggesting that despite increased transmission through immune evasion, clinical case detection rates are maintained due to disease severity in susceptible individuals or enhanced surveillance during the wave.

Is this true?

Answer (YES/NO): NO